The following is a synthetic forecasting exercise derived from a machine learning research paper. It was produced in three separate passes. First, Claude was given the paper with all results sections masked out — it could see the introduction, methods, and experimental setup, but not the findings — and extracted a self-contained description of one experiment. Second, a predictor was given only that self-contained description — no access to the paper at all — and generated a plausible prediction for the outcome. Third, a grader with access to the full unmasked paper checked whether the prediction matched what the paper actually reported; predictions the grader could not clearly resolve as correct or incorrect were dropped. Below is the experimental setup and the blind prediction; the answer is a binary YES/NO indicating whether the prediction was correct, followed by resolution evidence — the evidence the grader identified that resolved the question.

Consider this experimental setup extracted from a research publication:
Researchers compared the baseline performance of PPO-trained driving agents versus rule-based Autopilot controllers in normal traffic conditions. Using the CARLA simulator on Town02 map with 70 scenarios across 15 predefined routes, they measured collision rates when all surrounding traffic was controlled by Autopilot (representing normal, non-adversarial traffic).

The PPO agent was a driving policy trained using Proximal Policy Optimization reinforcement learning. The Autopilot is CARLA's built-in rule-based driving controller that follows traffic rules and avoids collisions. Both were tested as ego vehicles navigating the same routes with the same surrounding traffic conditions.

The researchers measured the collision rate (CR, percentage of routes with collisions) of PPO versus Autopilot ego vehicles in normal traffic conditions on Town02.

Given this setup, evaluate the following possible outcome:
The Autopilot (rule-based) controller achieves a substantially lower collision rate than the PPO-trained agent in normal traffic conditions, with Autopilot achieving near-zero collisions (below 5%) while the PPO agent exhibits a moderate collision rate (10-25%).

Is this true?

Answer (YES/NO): NO